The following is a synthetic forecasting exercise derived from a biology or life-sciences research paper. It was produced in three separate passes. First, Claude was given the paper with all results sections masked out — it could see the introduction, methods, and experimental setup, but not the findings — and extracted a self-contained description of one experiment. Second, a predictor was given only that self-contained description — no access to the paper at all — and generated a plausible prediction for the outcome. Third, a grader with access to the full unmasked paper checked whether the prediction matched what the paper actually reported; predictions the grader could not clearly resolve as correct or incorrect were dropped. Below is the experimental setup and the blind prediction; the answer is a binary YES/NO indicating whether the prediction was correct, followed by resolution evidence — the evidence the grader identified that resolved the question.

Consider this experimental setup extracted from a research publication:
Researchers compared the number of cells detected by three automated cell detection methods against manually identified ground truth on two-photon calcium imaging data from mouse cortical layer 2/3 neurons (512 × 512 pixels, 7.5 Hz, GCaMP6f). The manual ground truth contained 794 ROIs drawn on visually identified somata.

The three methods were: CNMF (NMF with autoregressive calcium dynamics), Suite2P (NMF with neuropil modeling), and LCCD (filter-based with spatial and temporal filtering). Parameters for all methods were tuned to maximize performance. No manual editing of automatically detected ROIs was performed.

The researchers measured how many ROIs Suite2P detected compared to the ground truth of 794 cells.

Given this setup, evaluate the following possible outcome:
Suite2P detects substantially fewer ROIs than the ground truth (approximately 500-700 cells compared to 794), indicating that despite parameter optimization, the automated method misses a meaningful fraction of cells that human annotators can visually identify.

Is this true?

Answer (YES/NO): NO